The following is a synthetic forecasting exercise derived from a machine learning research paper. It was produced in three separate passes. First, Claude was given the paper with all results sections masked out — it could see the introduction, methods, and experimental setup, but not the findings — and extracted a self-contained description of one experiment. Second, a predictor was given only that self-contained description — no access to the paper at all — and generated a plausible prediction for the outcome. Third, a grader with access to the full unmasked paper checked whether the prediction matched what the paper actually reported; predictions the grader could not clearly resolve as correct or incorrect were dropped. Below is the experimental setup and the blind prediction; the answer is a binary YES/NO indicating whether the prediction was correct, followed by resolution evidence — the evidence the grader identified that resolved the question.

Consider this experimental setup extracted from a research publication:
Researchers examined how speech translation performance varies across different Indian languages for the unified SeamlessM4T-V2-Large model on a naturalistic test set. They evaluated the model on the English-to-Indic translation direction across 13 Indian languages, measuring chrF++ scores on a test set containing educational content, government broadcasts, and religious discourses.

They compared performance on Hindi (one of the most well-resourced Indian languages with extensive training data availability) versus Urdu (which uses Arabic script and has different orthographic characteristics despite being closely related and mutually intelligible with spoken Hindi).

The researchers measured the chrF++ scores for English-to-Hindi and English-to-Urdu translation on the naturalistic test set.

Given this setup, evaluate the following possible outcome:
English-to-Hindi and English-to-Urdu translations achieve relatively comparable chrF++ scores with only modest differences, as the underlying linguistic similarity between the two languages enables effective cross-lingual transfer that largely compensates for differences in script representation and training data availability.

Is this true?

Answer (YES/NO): NO